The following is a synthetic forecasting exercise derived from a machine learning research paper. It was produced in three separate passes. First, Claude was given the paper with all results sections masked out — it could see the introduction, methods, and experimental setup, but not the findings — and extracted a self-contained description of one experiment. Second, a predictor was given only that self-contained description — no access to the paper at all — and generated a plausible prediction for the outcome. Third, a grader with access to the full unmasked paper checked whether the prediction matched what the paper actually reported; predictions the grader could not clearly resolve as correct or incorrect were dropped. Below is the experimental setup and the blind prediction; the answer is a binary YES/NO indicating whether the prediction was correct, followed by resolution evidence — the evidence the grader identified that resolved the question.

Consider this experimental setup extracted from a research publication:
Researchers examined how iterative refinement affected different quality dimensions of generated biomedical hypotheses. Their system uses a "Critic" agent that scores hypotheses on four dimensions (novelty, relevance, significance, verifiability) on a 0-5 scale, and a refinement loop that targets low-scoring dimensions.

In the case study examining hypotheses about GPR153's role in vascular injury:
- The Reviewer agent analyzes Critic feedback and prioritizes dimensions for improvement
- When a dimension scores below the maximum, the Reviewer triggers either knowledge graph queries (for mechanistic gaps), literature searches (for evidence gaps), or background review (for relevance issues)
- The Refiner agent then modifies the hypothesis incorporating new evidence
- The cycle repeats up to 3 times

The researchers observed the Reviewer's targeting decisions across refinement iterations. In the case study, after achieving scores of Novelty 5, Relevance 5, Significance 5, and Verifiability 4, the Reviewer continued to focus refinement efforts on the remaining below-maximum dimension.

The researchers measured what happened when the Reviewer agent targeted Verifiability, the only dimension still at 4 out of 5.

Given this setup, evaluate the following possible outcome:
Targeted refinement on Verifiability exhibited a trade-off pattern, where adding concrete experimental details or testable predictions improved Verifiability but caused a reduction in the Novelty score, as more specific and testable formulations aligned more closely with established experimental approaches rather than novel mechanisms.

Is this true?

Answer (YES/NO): NO